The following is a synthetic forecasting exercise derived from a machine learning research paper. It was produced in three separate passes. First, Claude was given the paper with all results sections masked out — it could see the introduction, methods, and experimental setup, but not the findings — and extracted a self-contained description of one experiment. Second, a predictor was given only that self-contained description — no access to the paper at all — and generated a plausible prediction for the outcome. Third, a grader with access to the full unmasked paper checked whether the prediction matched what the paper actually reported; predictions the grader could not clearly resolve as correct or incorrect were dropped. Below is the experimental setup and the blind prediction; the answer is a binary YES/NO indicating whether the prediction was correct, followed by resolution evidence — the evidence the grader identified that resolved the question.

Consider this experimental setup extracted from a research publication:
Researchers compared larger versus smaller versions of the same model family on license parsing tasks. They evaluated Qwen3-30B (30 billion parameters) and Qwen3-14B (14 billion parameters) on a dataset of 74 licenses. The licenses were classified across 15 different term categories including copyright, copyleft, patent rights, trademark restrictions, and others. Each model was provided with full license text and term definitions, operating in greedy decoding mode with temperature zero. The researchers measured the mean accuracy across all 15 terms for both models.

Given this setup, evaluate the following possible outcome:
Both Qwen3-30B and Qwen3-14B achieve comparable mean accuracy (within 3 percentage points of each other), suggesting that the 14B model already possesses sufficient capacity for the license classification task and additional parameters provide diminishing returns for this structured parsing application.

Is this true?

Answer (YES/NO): NO